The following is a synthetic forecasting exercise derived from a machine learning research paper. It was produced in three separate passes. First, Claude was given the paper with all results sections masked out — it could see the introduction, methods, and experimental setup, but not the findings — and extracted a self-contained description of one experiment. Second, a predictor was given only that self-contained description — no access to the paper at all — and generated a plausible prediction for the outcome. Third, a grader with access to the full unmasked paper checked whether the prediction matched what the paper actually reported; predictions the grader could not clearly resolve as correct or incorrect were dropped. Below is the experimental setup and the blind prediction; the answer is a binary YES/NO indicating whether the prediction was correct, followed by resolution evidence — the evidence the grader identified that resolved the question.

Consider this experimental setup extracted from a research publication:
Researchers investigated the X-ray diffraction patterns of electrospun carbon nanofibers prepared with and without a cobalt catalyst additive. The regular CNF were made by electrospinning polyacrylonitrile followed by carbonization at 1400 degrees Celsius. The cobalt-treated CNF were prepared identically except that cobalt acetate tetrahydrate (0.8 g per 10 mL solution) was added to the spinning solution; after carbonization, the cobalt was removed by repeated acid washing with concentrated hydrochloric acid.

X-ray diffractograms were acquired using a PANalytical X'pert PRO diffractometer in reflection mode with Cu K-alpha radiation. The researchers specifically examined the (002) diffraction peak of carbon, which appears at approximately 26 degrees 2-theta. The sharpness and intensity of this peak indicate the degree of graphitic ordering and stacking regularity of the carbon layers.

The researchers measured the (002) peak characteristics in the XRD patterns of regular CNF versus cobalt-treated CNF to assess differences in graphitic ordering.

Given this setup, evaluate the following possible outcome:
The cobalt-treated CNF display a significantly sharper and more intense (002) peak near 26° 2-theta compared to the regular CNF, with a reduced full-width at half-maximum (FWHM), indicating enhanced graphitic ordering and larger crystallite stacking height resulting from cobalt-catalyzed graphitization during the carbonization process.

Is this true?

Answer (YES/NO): YES